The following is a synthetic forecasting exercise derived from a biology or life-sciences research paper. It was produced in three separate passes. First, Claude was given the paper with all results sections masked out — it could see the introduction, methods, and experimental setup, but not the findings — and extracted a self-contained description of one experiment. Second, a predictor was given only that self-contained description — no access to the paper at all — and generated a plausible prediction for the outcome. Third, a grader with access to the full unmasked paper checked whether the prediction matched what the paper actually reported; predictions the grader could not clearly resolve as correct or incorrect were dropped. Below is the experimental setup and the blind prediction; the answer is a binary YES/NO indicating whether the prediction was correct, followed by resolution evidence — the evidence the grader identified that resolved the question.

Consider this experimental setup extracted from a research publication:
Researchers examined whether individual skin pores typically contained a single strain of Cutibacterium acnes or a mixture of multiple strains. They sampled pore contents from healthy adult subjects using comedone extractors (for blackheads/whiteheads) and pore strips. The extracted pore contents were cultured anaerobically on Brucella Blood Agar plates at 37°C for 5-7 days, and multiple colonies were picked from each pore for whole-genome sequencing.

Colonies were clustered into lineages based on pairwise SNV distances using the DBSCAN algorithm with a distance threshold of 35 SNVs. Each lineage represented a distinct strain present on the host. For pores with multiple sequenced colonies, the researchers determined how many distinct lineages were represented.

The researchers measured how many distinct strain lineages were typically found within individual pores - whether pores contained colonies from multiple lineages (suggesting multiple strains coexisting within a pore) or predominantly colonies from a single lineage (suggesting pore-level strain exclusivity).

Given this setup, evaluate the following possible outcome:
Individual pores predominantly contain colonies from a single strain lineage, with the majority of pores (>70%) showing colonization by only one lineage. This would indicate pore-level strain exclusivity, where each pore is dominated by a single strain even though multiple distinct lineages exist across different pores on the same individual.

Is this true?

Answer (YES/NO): YES